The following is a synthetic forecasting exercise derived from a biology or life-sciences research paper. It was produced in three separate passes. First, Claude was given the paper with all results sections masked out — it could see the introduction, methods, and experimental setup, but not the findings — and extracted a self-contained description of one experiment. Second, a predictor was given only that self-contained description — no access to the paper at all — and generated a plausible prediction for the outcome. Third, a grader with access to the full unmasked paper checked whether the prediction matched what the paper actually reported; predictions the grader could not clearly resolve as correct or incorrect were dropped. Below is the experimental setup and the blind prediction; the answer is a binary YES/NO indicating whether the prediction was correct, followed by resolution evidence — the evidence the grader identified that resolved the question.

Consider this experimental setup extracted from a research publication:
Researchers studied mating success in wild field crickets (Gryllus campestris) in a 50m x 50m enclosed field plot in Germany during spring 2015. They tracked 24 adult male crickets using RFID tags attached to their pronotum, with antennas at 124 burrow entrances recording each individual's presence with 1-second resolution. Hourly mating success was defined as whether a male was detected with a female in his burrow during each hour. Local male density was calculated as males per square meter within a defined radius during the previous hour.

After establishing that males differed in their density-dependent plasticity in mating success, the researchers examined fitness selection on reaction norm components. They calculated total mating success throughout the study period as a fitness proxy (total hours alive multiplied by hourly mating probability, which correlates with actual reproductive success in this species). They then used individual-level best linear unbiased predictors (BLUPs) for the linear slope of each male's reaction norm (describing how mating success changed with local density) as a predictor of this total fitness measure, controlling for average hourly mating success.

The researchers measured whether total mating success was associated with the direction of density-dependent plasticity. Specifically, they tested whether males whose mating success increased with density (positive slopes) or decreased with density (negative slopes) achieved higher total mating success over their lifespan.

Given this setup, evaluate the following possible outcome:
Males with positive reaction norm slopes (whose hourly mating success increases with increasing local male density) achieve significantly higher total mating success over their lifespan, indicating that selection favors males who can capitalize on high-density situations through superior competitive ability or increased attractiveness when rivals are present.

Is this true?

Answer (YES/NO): NO